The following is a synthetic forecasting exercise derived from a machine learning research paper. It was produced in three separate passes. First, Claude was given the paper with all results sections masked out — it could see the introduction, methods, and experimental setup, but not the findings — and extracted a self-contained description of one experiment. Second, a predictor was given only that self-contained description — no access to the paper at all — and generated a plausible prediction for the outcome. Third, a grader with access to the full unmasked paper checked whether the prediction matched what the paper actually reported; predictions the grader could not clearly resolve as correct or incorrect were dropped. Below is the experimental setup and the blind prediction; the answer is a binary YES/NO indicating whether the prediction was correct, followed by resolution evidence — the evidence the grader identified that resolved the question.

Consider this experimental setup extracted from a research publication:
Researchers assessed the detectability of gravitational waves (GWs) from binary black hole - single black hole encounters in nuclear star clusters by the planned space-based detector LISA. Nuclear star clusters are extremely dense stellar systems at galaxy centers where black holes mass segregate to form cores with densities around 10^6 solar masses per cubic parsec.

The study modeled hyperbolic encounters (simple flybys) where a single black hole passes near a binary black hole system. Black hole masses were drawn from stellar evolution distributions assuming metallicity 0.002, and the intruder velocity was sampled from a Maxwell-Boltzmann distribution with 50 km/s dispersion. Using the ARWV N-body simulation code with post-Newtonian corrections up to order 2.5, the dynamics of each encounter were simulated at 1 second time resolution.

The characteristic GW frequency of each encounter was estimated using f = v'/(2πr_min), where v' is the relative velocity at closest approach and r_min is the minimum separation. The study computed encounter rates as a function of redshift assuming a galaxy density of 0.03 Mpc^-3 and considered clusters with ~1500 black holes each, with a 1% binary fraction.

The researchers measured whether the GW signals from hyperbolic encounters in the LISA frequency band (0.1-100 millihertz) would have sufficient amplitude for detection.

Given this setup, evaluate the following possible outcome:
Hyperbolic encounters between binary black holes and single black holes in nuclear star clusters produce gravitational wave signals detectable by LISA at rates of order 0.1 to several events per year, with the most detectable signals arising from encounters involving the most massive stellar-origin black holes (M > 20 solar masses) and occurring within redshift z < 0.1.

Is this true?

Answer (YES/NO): NO